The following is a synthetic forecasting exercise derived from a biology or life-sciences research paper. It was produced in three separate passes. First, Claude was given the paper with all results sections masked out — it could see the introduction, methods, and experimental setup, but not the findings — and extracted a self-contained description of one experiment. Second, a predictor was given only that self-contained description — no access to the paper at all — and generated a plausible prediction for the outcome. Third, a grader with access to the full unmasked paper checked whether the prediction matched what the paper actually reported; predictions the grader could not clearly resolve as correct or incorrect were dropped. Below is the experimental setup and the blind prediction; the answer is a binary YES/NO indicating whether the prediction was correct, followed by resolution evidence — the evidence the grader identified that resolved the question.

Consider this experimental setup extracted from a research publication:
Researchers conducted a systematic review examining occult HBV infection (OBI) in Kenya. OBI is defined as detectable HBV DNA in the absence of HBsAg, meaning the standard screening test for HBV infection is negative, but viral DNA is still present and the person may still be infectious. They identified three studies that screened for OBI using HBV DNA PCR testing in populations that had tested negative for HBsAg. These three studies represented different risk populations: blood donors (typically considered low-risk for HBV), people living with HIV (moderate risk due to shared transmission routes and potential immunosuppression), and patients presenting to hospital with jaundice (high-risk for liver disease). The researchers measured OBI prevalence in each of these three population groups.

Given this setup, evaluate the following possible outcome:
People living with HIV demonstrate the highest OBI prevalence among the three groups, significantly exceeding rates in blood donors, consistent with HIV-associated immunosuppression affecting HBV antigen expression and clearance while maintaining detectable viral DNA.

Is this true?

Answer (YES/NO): NO